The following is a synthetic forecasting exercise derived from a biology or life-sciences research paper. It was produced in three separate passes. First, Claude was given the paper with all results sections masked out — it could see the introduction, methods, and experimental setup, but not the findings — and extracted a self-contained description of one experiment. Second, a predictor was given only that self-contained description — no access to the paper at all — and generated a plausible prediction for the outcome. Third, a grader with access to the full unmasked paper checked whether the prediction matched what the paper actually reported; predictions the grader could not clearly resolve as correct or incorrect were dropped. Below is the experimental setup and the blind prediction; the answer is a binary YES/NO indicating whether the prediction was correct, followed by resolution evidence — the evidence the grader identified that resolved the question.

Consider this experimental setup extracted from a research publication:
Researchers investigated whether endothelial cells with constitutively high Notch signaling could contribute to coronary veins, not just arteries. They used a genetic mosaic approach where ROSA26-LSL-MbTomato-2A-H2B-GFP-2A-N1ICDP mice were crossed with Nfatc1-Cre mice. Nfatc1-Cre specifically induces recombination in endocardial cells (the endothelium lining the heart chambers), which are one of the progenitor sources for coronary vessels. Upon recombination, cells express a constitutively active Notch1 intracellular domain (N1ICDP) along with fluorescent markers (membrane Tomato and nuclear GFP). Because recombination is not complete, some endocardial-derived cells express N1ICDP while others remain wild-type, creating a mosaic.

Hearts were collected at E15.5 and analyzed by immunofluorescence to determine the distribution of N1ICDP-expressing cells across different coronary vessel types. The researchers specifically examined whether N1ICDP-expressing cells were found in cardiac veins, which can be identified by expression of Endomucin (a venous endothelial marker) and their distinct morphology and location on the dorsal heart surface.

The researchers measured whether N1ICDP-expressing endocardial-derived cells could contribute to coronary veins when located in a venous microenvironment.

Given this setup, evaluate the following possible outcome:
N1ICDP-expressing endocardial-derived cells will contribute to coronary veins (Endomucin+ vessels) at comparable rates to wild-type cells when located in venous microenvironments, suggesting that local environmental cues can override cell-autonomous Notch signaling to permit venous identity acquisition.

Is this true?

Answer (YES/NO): NO